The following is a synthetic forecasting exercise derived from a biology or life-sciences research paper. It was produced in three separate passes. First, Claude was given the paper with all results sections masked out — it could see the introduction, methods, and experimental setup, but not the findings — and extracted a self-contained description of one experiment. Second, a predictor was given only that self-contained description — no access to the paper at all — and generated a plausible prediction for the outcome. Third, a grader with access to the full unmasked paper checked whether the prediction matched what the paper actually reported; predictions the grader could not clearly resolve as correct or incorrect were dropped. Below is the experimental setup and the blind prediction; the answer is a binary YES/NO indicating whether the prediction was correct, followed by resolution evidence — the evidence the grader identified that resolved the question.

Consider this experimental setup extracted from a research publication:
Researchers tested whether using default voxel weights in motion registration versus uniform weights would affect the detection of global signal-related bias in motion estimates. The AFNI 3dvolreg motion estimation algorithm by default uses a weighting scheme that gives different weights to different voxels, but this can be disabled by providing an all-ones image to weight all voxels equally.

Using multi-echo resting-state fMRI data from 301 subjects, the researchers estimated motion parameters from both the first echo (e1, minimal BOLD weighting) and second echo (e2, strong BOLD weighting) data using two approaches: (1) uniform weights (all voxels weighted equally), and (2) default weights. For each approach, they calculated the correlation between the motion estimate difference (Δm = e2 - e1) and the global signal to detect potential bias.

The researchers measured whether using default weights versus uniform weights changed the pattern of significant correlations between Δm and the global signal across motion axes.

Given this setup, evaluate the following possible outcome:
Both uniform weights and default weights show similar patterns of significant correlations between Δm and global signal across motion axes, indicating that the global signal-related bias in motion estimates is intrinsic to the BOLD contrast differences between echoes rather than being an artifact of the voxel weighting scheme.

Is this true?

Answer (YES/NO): YES